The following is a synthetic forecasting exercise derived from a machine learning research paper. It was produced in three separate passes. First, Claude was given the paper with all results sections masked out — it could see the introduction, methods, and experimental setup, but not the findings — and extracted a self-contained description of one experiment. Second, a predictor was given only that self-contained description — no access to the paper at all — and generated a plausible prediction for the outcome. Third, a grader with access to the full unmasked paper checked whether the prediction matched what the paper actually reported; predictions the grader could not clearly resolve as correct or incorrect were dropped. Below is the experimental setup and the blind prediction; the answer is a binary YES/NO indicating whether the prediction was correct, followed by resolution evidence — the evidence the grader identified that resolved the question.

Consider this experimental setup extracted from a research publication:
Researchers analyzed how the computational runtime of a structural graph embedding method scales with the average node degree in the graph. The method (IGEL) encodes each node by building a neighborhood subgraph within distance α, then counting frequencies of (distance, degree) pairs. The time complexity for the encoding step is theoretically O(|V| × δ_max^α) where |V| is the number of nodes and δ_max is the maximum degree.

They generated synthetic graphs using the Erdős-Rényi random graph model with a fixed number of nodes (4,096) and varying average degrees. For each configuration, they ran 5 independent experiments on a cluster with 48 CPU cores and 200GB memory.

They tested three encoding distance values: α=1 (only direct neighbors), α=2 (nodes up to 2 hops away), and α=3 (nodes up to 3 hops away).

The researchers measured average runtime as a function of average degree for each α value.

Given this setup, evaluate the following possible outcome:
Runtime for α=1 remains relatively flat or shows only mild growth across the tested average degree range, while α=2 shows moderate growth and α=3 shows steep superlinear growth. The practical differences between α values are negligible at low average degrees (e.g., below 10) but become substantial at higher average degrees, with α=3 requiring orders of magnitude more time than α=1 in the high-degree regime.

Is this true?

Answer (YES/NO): NO